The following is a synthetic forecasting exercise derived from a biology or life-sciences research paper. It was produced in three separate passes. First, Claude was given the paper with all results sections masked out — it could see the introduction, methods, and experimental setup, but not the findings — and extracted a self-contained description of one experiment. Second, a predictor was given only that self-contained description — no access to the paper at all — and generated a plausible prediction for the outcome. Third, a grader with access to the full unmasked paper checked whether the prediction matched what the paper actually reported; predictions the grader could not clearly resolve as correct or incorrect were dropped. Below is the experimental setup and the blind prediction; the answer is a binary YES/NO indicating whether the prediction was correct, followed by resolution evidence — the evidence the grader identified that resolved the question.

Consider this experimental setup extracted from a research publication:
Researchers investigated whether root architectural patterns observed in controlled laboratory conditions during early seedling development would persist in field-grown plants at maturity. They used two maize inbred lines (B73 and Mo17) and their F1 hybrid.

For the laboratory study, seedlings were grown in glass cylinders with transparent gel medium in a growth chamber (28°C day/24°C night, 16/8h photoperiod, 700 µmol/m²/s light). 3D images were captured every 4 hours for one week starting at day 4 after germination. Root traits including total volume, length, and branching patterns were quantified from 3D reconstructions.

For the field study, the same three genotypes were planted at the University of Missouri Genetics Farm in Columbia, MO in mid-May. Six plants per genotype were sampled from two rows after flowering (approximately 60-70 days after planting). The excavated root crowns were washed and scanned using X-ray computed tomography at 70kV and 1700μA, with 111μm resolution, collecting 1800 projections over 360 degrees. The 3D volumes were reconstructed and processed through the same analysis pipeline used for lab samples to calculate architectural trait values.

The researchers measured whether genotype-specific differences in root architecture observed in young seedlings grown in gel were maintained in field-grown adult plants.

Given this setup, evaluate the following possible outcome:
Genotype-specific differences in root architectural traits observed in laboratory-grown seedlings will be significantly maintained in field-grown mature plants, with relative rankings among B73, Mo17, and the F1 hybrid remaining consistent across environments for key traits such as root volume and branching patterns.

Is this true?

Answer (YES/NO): YES